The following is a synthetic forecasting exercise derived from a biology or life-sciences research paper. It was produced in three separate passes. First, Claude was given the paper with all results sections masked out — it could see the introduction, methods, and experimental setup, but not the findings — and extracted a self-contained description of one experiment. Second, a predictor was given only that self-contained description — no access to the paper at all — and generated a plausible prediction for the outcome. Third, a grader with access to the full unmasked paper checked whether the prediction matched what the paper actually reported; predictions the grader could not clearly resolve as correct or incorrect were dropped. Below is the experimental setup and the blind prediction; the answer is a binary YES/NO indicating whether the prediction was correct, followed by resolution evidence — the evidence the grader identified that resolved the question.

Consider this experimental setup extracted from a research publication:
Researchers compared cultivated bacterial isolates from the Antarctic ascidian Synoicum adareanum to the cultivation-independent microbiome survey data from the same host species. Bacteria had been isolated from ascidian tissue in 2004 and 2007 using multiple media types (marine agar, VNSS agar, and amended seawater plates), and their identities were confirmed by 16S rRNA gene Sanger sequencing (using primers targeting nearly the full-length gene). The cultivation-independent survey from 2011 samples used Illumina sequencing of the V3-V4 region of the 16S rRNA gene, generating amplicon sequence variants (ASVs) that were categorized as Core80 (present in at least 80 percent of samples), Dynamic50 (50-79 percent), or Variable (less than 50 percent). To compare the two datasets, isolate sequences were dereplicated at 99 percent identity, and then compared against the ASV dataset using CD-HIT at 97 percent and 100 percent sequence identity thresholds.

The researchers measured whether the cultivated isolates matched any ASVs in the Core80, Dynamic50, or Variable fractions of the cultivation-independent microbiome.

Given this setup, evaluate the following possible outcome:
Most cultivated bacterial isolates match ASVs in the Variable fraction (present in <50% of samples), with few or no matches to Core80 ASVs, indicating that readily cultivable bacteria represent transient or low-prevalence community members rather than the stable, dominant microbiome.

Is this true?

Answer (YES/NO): YES